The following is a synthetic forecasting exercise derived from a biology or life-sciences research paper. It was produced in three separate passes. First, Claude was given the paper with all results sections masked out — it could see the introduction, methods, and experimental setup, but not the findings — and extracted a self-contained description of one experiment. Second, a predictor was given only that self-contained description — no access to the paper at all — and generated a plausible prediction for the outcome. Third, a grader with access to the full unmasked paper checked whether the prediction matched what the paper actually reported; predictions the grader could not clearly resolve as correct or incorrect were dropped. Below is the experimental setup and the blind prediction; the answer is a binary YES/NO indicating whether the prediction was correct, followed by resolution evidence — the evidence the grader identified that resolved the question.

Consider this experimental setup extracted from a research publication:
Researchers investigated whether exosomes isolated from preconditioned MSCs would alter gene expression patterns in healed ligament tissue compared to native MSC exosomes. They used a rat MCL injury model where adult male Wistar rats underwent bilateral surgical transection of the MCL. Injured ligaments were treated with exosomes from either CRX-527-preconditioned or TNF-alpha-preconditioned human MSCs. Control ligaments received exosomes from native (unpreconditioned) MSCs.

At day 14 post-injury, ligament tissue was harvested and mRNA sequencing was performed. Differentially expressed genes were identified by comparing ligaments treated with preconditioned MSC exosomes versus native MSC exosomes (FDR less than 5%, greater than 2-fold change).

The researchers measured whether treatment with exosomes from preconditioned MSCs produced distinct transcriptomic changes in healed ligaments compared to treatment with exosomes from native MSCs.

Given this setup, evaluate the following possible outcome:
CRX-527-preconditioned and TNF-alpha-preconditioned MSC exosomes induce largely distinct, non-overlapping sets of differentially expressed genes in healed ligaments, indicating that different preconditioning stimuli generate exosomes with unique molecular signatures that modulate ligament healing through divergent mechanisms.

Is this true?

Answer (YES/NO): YES